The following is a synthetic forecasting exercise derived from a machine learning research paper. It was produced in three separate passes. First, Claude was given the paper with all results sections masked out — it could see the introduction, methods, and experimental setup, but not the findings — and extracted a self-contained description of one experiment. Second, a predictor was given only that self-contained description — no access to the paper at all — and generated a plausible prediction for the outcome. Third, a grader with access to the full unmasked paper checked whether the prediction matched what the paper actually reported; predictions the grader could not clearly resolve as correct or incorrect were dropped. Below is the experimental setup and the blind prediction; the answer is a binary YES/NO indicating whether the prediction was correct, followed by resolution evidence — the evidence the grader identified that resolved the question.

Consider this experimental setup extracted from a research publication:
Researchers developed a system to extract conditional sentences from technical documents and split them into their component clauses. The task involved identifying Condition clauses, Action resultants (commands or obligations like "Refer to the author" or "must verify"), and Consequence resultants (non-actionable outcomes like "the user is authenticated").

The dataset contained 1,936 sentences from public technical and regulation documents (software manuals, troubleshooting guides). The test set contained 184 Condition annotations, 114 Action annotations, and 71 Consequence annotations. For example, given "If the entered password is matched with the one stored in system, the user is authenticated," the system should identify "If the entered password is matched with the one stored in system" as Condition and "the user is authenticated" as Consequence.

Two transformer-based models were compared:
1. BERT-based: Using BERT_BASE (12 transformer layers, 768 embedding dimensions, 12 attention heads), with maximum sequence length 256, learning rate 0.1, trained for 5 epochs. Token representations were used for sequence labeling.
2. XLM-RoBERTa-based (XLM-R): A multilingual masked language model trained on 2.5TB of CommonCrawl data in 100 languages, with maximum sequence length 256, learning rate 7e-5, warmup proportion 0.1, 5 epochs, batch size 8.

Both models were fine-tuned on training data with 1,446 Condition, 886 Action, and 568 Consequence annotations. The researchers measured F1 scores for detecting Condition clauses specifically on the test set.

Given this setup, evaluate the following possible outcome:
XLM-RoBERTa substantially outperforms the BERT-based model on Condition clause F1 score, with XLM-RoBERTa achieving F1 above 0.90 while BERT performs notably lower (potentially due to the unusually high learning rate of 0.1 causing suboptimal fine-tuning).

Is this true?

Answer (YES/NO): NO